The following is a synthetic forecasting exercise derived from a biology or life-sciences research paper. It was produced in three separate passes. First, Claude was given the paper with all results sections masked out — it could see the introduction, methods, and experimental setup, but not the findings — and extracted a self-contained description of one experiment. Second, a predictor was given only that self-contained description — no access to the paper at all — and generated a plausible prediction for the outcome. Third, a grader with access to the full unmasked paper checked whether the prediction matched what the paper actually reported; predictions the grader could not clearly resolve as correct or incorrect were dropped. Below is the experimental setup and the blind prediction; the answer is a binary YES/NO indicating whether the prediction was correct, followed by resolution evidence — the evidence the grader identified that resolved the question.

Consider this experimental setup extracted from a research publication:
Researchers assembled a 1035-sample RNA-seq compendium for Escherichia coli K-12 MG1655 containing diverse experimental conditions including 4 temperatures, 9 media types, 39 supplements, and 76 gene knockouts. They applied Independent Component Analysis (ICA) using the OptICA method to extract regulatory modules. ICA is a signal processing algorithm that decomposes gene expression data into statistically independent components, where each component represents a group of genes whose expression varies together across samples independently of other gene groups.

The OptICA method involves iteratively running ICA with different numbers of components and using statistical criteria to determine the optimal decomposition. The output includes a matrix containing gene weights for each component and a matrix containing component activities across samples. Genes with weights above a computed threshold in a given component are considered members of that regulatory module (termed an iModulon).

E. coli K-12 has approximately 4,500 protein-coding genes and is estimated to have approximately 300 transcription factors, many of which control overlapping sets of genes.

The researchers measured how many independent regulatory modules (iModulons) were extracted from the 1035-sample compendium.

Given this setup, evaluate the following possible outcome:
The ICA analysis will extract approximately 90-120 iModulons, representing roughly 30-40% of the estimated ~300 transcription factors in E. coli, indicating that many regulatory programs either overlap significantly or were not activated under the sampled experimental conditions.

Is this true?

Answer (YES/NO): NO